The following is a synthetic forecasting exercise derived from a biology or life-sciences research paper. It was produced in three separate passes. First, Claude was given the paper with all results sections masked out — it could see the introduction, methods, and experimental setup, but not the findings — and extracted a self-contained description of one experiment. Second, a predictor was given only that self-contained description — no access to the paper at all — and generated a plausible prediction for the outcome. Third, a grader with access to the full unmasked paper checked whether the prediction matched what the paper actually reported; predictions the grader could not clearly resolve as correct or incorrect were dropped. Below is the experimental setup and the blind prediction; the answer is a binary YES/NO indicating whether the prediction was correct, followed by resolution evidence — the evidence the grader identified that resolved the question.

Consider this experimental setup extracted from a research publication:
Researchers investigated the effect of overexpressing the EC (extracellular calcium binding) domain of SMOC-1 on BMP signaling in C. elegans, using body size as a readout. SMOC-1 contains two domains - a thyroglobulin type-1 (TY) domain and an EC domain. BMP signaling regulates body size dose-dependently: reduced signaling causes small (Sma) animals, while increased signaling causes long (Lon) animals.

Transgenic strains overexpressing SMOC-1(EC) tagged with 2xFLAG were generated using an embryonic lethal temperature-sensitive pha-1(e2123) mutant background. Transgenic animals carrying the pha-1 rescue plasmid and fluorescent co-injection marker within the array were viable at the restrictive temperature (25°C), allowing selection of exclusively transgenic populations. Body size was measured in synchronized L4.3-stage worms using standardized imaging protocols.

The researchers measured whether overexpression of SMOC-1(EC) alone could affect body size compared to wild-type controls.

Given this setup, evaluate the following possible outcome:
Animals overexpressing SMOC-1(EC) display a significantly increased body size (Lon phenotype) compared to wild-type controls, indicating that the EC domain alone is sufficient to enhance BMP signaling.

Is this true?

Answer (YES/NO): YES